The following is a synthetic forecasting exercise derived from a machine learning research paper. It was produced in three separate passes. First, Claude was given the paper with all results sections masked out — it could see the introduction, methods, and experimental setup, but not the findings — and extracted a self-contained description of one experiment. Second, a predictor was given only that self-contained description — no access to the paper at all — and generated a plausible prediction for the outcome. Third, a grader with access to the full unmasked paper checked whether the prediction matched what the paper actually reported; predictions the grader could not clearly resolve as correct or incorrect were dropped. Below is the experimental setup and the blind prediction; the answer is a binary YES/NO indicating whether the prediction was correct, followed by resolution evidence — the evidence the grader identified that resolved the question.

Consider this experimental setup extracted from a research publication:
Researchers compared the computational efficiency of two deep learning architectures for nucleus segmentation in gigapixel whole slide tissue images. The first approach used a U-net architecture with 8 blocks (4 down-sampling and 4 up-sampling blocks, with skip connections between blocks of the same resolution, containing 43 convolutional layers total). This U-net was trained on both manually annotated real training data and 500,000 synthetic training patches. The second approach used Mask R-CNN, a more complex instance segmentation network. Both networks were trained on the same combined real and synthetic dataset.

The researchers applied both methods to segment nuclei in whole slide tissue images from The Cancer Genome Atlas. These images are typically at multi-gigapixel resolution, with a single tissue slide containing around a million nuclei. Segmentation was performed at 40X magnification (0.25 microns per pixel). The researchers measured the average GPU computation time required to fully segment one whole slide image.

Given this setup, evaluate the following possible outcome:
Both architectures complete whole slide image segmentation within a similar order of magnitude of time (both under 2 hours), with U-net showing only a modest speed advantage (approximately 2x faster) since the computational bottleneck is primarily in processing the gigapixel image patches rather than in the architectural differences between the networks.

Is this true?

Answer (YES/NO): NO